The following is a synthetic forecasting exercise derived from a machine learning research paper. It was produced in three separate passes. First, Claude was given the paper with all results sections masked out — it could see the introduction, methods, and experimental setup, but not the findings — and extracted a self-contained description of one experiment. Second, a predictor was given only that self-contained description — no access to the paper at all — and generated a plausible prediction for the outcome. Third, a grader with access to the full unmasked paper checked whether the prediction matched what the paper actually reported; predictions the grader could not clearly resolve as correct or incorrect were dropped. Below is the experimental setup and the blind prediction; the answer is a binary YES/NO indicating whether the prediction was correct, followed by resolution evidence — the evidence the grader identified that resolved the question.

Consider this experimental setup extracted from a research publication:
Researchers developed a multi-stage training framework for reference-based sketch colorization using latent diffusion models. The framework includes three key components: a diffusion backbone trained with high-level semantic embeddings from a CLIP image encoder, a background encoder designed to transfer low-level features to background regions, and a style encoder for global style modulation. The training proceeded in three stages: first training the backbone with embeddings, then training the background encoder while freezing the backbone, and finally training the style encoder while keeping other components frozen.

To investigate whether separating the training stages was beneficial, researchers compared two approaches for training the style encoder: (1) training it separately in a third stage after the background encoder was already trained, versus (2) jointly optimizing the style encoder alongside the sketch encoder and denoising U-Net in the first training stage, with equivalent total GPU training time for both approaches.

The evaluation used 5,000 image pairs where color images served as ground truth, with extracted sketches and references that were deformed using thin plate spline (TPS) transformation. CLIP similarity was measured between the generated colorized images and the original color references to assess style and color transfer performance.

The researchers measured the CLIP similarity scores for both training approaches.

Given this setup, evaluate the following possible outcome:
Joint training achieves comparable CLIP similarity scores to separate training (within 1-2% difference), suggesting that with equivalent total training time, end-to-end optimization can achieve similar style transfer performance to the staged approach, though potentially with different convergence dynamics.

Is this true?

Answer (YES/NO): NO